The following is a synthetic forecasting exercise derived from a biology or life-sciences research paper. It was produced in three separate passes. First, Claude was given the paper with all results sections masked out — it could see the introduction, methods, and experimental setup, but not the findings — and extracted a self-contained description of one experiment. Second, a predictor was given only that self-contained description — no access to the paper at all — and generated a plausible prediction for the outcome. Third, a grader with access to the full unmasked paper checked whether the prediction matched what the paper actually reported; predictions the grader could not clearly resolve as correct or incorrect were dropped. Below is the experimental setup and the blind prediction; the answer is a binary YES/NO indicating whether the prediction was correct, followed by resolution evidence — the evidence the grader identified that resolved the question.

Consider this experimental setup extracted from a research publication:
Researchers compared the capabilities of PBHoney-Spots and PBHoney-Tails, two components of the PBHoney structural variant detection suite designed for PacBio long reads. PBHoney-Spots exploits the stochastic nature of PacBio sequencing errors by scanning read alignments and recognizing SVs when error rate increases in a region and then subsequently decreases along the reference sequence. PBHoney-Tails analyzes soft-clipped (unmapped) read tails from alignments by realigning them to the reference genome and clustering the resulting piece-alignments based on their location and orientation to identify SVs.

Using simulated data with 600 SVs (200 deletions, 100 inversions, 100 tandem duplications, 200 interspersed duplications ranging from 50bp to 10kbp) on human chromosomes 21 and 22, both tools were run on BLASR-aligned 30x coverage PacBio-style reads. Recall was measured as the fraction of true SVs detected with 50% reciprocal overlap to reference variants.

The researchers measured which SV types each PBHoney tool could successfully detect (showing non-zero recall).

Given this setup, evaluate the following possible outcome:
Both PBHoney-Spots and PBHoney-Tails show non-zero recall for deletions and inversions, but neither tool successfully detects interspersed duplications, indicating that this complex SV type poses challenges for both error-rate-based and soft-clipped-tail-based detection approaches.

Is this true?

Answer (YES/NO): NO